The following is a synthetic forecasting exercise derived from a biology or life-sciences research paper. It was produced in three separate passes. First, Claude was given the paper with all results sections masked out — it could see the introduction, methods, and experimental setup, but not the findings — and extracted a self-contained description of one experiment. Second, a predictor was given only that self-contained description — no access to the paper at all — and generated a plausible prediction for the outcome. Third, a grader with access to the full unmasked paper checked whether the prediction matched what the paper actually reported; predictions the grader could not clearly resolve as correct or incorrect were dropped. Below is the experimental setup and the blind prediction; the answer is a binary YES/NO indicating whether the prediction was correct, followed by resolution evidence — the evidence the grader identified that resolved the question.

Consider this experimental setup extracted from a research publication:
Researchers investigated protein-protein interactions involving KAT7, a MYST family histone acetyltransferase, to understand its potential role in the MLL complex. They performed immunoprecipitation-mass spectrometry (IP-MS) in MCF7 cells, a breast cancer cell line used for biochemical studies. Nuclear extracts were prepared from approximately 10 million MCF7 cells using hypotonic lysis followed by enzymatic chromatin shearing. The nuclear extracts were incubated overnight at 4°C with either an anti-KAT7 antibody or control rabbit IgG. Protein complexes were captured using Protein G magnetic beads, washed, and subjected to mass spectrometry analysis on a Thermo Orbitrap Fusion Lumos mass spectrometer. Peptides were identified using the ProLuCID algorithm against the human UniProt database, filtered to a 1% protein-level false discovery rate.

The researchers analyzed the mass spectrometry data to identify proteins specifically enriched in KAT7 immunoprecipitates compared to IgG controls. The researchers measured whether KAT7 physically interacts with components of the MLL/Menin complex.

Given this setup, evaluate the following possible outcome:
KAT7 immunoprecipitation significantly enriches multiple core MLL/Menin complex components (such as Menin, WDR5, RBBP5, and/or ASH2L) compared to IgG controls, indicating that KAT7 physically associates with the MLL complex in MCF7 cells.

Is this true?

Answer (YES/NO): YES